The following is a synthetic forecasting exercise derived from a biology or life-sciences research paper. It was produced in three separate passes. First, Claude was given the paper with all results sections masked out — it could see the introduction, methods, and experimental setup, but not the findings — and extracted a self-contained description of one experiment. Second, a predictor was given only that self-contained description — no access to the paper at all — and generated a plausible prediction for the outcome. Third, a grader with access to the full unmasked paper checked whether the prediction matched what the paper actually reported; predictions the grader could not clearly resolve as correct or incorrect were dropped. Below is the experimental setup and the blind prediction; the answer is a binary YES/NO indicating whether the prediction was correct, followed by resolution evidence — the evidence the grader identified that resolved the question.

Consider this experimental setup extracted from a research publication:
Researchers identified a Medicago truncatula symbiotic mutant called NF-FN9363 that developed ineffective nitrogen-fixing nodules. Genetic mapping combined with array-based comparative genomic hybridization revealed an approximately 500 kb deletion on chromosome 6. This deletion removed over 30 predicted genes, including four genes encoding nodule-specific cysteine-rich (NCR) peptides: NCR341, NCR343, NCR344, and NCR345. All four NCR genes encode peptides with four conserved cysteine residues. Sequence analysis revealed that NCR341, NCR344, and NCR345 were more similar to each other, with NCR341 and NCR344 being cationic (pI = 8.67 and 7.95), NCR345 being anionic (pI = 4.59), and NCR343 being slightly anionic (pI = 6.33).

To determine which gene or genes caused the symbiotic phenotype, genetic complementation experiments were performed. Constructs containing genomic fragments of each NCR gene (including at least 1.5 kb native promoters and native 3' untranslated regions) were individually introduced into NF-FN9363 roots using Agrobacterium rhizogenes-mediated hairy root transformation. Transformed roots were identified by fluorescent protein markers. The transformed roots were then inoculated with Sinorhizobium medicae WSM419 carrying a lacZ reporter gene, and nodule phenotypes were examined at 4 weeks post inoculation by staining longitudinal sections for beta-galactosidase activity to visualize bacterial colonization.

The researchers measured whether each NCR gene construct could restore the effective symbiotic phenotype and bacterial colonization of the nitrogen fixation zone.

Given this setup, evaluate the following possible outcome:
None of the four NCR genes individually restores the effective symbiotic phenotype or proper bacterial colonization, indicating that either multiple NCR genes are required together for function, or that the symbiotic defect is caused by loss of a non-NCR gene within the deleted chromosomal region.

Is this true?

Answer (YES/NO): NO